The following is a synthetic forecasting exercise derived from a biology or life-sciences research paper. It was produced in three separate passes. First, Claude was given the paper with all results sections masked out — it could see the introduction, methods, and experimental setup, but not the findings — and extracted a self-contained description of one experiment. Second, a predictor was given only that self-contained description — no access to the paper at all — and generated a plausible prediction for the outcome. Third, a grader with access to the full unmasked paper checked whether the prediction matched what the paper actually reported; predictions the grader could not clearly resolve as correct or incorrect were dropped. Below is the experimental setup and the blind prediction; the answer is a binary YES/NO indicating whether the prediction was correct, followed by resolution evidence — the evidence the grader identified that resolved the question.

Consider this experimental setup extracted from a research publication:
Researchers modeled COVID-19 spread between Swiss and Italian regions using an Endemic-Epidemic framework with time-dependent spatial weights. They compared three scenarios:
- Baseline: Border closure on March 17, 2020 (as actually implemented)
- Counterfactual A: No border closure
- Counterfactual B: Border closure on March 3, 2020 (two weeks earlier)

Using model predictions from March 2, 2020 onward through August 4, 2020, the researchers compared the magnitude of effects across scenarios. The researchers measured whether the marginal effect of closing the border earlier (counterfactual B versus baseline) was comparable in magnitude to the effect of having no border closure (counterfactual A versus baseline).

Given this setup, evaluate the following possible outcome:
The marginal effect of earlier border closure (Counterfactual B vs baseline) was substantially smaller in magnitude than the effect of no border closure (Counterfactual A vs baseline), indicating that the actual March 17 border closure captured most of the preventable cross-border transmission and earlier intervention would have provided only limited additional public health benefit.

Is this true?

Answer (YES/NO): YES